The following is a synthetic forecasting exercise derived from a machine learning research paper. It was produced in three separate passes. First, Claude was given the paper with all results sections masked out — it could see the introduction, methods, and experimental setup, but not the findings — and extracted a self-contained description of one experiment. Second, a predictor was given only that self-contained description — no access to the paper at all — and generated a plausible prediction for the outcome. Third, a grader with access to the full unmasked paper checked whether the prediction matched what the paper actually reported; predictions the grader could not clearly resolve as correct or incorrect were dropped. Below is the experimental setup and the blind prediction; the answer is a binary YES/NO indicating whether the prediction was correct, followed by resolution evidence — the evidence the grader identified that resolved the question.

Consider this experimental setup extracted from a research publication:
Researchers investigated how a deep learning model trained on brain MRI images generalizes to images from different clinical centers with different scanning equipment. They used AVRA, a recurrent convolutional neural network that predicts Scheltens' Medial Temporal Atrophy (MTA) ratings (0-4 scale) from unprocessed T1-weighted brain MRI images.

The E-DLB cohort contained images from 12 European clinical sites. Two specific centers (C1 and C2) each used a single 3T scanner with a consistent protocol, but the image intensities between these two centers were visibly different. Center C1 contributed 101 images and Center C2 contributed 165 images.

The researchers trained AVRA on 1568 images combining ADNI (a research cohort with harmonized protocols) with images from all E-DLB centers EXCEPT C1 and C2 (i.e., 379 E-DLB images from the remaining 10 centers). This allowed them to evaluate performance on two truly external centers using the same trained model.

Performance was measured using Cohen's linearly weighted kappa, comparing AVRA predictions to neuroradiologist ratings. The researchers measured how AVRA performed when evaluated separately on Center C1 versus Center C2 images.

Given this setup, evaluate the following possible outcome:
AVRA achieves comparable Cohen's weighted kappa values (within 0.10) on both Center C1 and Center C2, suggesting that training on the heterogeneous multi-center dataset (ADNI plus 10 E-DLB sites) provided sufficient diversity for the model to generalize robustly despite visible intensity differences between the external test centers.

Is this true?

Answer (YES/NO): NO